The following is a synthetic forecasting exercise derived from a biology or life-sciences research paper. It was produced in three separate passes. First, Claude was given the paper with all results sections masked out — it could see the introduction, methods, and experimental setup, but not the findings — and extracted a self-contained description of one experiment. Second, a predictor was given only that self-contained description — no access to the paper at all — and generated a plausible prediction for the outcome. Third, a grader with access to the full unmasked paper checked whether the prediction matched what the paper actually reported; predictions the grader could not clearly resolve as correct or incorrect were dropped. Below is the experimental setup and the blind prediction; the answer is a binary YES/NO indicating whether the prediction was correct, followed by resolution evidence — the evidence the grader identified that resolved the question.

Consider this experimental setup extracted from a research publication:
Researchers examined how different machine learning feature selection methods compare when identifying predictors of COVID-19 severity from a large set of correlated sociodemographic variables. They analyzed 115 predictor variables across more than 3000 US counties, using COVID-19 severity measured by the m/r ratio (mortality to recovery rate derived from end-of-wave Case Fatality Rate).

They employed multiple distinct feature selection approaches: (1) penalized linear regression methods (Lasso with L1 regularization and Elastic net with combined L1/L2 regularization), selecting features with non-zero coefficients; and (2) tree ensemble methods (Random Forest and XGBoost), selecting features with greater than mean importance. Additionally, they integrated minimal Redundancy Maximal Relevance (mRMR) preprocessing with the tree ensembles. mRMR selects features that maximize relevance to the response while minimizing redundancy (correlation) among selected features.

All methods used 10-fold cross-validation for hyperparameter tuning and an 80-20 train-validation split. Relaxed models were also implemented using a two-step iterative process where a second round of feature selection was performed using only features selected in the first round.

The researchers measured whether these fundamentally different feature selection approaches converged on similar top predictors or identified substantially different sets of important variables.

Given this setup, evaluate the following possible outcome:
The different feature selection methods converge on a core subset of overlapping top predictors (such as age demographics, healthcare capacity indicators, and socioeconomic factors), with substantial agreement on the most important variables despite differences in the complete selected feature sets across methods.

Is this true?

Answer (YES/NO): NO